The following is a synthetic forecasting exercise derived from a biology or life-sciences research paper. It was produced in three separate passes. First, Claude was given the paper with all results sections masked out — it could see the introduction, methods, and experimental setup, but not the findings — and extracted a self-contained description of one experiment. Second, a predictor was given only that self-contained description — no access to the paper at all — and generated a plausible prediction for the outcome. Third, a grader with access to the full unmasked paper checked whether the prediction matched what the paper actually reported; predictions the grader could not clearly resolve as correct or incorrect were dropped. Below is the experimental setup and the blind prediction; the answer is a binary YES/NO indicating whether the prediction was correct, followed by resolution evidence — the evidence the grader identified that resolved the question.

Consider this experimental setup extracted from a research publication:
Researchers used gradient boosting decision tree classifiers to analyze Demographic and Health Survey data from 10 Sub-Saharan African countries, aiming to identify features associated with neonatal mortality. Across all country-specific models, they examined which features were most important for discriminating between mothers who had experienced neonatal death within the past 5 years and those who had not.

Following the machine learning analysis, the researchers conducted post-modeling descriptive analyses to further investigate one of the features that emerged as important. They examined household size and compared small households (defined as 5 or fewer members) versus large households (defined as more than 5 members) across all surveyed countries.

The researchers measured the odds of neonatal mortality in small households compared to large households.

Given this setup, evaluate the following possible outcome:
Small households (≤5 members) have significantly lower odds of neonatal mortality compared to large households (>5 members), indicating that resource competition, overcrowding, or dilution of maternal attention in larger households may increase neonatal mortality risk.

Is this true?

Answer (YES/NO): NO